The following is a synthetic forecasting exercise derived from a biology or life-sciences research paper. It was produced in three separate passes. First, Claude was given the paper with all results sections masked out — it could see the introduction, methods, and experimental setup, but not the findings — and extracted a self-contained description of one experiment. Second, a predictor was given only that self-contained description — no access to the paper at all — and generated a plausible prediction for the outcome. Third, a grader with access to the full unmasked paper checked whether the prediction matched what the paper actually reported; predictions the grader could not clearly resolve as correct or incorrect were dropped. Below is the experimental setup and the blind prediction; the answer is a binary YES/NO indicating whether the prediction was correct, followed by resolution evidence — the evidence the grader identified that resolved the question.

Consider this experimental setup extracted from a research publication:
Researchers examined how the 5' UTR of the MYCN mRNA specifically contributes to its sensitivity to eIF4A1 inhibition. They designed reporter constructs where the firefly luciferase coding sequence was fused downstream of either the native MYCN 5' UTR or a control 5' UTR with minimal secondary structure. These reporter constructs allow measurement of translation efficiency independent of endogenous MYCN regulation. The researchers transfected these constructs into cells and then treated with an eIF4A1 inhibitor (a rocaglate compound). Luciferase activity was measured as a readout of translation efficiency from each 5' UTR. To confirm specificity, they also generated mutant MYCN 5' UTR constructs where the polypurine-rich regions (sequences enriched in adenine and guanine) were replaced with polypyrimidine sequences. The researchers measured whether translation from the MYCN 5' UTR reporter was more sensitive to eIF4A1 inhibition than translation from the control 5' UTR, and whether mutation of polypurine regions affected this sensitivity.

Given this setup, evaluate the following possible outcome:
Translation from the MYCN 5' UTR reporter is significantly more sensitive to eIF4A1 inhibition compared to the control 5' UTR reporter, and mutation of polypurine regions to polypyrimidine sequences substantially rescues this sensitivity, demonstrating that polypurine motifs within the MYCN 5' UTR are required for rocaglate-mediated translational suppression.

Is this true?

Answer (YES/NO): NO